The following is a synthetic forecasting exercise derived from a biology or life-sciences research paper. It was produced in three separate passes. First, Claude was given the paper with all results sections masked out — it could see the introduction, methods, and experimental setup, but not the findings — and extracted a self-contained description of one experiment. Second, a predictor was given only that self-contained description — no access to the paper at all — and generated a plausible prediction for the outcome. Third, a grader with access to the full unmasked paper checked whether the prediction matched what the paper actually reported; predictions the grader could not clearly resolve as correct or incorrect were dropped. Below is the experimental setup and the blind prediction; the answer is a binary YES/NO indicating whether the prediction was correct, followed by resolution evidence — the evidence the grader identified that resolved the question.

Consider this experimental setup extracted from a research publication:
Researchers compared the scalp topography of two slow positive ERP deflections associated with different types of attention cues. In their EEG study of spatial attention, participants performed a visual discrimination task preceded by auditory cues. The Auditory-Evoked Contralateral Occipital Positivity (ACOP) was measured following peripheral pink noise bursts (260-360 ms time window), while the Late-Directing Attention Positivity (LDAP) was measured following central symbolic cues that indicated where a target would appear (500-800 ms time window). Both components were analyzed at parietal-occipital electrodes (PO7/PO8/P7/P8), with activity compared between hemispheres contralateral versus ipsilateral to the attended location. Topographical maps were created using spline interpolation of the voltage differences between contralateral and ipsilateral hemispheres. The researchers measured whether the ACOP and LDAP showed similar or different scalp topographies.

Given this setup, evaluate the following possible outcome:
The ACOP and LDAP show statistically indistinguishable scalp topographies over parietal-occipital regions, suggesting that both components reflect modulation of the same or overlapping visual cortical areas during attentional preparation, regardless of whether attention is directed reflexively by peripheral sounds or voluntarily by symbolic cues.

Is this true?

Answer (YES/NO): NO